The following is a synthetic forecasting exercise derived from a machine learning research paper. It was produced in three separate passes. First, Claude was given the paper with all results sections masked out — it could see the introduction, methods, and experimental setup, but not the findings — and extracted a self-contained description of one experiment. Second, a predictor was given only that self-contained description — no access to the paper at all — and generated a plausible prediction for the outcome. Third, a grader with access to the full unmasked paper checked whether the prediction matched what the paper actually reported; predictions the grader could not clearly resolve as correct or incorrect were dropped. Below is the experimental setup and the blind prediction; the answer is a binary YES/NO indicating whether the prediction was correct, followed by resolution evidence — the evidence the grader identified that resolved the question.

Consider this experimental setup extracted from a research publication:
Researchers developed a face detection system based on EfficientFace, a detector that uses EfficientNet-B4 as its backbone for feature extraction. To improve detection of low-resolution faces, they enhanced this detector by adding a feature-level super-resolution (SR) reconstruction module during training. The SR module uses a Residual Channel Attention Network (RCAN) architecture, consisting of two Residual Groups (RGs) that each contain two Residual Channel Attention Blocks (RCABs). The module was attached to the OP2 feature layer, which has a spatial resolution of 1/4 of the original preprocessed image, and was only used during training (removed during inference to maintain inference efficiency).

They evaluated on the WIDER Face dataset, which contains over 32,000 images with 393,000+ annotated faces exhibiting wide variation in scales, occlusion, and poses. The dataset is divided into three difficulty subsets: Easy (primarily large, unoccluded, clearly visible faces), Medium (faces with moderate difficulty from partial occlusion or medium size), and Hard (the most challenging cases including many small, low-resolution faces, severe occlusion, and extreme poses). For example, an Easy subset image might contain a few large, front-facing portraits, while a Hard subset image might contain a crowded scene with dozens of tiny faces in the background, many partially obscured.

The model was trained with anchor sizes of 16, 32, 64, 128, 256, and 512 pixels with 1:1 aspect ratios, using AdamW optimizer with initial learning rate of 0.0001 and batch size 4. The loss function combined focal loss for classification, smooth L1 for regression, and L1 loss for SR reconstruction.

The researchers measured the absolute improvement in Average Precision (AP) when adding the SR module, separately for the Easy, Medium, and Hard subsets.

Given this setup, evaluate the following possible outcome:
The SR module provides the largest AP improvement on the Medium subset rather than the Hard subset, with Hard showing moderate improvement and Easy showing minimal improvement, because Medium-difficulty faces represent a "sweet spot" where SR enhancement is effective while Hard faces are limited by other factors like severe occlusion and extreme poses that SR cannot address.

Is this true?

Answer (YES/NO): NO